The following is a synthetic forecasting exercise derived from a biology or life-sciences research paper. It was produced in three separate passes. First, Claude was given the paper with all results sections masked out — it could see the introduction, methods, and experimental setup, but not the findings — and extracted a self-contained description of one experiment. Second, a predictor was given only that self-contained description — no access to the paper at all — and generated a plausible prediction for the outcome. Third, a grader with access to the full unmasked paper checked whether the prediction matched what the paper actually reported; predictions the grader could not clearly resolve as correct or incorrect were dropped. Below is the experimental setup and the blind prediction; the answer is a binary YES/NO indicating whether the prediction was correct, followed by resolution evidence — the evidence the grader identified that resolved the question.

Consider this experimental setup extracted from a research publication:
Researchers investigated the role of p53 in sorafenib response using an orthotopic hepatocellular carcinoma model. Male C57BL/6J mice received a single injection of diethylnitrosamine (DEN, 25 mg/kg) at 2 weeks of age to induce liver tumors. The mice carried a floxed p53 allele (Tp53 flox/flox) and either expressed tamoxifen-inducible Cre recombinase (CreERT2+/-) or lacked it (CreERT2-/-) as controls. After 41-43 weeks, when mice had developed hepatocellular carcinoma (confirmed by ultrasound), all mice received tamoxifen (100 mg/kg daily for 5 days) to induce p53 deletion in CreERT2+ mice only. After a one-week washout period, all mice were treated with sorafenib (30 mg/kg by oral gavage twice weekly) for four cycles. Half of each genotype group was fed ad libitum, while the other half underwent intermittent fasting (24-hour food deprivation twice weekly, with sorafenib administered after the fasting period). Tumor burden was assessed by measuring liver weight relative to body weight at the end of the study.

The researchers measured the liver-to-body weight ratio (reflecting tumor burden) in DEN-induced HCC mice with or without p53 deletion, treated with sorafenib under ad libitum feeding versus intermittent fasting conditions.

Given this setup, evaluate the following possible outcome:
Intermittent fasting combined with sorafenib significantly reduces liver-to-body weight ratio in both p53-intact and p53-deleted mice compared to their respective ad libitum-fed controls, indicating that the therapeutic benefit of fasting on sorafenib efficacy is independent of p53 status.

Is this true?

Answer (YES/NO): NO